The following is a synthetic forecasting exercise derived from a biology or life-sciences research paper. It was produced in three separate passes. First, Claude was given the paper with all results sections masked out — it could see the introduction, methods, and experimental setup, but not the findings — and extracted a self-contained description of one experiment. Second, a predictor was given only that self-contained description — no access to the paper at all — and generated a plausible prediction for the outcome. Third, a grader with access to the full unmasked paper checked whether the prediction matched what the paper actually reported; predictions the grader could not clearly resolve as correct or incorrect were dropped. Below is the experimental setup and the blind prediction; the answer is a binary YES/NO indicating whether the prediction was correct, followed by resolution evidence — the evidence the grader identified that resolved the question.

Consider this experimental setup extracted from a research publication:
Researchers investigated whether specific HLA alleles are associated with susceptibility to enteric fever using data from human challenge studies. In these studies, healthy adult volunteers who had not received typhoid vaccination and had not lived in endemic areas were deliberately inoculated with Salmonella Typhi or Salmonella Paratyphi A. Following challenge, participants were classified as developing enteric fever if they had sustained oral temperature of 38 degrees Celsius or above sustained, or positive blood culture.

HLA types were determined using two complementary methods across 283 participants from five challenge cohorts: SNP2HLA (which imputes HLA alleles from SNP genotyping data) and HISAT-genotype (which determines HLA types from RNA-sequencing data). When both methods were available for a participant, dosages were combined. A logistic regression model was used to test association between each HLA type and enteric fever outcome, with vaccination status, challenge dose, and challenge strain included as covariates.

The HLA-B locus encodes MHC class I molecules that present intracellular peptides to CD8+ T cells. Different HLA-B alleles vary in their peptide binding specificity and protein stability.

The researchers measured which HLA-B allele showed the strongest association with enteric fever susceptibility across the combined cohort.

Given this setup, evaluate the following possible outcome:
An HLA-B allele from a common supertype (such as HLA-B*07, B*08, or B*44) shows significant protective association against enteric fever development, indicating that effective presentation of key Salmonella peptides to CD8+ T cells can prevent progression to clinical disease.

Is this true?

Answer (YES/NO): NO